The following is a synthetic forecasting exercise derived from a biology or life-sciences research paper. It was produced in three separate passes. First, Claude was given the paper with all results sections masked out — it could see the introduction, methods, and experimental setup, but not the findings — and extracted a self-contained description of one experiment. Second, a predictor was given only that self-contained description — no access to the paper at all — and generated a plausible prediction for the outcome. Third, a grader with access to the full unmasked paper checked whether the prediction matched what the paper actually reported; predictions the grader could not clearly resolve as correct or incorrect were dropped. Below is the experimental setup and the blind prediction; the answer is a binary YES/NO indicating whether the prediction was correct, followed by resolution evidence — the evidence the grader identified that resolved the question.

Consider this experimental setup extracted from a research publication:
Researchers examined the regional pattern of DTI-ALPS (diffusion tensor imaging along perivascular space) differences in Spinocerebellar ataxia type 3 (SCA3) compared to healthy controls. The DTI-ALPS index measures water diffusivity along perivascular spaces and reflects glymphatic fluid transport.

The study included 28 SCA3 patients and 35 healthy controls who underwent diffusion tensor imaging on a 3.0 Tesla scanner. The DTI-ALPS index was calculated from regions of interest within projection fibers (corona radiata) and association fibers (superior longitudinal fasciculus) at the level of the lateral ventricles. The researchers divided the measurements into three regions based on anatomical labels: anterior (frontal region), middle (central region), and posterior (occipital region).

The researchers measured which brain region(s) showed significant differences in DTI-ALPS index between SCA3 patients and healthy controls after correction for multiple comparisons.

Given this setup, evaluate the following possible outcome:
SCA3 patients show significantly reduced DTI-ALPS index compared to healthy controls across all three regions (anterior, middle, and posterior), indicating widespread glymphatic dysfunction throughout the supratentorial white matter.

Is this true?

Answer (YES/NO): NO